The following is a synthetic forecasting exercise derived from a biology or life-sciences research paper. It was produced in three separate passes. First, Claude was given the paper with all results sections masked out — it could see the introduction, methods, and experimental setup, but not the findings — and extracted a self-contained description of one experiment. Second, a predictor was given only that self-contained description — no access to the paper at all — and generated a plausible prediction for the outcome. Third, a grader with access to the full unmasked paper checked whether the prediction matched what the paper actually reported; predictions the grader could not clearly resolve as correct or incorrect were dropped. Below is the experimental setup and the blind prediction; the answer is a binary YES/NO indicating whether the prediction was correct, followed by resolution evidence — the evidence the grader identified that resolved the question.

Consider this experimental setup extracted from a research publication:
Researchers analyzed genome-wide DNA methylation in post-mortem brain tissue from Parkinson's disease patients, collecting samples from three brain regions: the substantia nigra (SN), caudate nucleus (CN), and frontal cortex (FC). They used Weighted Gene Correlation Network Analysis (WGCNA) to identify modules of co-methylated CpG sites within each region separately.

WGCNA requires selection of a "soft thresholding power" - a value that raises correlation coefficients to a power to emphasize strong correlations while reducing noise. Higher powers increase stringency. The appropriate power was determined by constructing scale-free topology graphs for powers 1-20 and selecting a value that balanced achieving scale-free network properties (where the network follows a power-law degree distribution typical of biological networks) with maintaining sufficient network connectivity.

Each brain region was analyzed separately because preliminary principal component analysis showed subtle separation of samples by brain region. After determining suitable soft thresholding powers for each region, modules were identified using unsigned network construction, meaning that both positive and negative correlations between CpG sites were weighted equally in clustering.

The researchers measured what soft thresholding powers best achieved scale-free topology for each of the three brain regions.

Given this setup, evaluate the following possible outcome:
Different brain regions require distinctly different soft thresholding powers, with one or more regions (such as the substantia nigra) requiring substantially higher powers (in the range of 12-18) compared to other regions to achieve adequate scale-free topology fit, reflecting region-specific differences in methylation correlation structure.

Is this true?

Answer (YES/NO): NO